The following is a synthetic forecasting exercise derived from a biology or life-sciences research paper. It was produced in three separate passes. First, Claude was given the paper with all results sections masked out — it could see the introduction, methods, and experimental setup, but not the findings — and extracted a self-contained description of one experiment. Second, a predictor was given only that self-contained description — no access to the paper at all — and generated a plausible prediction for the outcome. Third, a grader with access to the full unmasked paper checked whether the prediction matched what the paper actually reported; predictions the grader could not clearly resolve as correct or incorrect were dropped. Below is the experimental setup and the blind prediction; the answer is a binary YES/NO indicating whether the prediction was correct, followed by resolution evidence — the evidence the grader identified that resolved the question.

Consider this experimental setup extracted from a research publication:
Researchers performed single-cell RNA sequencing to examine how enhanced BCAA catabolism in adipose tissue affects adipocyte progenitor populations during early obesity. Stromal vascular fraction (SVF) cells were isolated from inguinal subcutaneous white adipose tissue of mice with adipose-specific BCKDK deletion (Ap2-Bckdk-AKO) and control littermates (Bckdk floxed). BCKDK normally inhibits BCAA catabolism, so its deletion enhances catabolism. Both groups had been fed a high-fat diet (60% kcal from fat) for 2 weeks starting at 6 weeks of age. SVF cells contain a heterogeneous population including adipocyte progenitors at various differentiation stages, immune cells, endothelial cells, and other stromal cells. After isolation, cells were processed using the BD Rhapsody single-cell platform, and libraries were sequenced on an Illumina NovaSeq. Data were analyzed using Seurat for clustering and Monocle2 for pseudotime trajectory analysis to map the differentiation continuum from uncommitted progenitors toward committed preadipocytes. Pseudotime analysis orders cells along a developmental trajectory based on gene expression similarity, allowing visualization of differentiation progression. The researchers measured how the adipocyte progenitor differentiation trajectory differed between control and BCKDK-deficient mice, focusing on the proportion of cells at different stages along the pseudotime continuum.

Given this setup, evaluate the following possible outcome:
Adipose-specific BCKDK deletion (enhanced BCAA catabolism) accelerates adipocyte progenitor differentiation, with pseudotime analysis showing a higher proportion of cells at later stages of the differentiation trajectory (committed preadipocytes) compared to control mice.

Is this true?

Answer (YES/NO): YES